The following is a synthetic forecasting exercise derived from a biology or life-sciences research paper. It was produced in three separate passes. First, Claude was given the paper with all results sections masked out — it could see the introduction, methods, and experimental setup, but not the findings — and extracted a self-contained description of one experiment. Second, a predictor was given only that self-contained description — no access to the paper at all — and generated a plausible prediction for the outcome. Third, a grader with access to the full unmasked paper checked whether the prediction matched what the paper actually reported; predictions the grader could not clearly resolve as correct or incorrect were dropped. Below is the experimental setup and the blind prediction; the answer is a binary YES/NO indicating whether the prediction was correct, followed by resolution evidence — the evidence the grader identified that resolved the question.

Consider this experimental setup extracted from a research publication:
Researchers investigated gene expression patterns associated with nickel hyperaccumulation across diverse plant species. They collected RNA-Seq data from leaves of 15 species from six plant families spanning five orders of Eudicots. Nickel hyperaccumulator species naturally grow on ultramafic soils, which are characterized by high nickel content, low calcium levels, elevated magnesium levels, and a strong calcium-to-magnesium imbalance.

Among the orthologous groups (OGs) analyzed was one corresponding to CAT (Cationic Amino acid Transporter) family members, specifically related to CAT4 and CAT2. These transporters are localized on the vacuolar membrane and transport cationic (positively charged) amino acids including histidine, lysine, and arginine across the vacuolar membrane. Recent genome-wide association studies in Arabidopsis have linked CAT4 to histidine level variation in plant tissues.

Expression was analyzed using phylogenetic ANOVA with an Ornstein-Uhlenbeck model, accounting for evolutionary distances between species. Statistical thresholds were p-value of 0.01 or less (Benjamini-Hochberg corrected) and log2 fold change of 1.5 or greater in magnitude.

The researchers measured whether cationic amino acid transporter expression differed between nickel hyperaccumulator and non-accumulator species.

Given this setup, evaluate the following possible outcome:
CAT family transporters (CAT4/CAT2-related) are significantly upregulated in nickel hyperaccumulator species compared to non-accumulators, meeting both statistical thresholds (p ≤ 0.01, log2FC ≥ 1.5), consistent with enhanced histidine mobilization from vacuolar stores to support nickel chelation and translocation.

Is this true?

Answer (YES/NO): YES